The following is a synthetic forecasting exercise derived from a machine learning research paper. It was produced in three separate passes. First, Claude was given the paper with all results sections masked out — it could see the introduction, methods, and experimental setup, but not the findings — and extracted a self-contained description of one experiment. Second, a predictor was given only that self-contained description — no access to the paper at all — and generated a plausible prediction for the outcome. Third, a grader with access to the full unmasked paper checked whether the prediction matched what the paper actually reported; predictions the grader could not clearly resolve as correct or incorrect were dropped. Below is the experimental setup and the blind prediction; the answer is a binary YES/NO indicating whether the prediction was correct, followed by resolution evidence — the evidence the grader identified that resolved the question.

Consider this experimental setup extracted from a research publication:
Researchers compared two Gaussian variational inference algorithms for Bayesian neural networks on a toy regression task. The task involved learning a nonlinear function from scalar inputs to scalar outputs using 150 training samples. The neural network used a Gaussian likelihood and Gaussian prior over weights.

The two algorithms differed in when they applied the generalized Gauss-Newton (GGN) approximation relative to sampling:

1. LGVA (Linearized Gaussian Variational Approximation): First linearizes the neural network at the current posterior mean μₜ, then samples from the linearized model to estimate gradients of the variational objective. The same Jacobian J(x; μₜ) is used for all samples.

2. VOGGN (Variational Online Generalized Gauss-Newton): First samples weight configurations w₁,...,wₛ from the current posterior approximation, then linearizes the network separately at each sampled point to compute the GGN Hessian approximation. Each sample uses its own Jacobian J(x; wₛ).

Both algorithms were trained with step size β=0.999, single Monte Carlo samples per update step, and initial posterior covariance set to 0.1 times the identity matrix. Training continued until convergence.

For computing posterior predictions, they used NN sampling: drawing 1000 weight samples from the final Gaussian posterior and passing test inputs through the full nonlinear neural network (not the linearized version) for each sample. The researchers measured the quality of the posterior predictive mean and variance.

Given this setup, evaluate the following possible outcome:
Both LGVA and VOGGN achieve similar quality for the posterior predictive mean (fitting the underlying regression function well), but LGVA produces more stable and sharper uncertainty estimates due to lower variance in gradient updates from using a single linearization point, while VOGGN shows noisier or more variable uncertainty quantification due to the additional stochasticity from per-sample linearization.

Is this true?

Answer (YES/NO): NO